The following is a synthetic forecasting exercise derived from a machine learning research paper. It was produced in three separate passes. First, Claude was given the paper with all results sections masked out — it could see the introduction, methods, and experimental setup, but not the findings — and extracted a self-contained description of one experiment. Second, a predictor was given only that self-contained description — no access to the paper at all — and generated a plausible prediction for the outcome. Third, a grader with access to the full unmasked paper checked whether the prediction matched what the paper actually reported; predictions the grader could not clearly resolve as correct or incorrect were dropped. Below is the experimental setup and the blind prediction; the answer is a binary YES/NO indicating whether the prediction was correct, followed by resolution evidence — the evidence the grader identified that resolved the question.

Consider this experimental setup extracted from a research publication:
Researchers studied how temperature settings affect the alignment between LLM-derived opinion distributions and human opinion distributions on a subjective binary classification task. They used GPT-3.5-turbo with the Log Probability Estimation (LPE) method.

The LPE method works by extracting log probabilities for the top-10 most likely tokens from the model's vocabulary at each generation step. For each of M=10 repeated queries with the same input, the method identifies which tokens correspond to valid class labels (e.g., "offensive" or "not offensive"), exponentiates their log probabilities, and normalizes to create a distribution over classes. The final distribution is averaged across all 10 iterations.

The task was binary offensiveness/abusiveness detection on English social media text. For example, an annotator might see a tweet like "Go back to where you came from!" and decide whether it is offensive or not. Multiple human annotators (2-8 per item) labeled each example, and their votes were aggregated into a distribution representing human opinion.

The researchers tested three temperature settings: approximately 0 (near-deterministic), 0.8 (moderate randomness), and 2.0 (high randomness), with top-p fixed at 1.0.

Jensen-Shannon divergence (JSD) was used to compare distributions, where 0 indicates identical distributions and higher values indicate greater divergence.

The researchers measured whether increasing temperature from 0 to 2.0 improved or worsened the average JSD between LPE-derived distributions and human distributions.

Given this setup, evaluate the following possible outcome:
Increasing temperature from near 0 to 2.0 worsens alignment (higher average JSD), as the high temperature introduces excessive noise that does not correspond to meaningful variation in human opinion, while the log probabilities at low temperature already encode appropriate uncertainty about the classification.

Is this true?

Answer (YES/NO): NO